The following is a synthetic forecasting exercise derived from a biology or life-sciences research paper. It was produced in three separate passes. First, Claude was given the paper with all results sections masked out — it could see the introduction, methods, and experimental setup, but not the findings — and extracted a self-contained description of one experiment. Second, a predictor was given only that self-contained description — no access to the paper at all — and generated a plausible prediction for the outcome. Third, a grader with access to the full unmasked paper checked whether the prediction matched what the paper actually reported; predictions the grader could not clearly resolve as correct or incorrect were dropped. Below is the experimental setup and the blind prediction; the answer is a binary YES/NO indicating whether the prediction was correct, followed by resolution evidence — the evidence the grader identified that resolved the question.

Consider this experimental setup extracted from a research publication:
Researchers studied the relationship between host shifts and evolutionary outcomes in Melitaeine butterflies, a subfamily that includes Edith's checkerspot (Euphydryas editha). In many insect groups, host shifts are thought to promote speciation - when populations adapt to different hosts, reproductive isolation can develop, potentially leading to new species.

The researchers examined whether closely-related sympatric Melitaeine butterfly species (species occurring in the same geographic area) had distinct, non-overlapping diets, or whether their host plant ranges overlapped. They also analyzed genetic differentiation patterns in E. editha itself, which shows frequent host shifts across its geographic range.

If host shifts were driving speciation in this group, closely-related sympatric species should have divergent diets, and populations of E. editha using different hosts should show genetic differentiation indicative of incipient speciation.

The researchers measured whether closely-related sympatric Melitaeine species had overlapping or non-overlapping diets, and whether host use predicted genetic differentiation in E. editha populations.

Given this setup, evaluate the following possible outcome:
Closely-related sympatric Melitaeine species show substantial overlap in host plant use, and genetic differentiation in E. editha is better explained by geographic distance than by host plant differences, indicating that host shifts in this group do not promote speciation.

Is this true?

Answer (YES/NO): YES